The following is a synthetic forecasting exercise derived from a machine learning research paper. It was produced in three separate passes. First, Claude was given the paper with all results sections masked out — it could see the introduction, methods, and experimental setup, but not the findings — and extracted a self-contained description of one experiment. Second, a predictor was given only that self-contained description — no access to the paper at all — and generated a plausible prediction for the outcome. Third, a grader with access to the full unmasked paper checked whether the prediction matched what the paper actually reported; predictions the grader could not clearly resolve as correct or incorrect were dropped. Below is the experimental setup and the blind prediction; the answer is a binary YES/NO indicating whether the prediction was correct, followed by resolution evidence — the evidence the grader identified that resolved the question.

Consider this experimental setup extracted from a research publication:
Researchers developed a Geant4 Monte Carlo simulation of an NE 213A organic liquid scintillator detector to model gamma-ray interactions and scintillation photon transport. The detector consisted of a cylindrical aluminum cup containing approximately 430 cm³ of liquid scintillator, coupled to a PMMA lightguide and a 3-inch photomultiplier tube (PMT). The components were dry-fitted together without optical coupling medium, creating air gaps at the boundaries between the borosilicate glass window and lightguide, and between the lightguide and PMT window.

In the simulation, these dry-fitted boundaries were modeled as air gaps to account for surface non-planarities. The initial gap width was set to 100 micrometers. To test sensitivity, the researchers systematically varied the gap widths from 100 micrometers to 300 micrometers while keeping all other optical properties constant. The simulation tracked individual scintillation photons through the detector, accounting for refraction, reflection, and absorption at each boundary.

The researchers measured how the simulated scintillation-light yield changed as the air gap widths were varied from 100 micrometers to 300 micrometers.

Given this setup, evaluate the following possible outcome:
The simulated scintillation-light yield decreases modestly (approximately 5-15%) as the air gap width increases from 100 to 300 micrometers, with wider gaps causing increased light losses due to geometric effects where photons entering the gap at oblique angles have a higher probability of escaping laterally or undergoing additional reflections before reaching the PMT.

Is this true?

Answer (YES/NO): NO